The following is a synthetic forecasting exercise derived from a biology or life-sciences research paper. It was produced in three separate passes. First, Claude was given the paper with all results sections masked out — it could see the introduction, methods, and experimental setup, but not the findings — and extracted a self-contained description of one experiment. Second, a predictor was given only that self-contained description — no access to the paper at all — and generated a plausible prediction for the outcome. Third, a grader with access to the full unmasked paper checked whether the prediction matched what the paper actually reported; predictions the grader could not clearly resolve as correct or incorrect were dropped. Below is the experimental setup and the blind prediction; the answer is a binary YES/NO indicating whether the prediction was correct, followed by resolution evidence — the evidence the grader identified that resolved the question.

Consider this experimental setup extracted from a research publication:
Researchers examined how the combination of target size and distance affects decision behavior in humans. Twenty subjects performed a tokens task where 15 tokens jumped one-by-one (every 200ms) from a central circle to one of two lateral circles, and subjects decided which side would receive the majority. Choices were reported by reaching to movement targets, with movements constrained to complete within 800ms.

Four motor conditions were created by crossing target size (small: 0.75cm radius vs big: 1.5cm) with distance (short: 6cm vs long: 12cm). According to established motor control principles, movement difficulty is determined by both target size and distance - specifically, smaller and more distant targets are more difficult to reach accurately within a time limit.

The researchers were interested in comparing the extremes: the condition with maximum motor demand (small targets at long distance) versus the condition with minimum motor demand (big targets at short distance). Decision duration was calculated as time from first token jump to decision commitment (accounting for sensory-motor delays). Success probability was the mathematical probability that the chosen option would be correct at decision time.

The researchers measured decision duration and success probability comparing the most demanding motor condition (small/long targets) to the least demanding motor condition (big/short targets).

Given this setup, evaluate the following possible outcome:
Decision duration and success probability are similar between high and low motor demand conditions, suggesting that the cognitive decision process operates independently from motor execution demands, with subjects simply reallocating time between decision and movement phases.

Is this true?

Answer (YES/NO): NO